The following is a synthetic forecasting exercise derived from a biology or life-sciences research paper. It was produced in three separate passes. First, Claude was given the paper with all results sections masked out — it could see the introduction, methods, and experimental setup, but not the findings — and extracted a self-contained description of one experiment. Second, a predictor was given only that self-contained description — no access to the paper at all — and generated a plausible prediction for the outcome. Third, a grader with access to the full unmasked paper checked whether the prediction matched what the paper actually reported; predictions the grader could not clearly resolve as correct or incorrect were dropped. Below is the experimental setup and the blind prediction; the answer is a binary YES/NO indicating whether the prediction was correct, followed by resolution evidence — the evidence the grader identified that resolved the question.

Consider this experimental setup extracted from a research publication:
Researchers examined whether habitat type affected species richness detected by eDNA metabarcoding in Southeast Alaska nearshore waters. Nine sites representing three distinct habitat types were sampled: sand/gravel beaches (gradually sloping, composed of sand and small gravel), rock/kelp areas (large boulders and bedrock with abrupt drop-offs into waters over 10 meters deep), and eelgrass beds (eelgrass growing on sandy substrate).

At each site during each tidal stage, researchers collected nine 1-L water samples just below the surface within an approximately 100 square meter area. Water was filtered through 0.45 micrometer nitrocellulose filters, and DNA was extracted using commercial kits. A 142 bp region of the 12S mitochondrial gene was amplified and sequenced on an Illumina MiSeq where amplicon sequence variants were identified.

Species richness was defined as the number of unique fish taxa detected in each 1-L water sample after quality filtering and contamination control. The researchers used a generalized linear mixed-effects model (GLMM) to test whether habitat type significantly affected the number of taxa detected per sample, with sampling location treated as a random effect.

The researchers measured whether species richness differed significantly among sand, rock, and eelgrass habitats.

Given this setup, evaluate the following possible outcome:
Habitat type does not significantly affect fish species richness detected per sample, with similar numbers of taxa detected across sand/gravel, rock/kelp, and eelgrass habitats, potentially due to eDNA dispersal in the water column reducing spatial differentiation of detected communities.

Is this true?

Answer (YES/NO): NO